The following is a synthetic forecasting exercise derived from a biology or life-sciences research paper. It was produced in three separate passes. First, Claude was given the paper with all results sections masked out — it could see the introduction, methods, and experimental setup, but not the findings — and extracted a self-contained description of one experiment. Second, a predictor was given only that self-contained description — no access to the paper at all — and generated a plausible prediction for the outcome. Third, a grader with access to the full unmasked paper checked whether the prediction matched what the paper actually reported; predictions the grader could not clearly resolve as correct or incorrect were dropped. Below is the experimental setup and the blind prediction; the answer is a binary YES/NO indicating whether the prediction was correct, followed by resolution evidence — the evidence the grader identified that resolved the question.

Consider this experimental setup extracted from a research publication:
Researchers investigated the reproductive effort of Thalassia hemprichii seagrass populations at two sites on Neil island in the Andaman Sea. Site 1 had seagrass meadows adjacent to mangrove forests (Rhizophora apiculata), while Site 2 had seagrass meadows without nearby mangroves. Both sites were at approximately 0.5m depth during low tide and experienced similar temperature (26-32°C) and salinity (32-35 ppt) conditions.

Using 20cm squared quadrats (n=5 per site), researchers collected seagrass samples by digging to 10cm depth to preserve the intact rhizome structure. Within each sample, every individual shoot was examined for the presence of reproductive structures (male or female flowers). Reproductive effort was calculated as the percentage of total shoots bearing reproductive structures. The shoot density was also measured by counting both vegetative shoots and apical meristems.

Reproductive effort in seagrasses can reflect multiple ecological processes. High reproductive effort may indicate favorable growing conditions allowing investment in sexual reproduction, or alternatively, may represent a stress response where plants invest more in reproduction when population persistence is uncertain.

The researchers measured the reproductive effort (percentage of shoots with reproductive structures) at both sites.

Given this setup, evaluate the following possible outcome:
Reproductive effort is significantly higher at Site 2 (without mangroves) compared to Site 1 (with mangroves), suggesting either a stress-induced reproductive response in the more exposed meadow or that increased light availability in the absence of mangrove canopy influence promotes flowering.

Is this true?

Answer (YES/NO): YES